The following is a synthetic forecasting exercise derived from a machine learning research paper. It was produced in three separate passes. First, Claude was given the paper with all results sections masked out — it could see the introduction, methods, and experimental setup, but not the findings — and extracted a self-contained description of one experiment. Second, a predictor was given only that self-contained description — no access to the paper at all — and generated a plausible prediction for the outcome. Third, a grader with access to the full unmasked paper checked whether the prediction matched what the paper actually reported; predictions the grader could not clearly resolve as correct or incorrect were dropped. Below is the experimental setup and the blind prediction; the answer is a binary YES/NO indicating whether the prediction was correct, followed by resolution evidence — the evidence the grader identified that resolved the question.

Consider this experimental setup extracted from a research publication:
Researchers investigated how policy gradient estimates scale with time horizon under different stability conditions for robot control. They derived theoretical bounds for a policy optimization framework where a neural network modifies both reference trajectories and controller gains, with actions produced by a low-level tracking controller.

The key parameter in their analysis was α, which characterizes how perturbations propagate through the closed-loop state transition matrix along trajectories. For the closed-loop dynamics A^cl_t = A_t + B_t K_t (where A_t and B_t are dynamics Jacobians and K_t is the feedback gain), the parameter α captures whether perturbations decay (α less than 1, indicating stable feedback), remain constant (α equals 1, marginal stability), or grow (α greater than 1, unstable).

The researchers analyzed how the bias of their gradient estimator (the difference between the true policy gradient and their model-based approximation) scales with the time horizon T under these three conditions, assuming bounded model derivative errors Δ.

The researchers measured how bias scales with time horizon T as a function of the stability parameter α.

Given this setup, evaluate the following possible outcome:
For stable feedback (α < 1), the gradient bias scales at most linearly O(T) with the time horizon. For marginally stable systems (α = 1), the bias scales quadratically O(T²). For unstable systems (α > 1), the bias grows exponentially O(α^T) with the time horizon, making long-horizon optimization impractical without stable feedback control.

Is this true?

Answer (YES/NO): NO